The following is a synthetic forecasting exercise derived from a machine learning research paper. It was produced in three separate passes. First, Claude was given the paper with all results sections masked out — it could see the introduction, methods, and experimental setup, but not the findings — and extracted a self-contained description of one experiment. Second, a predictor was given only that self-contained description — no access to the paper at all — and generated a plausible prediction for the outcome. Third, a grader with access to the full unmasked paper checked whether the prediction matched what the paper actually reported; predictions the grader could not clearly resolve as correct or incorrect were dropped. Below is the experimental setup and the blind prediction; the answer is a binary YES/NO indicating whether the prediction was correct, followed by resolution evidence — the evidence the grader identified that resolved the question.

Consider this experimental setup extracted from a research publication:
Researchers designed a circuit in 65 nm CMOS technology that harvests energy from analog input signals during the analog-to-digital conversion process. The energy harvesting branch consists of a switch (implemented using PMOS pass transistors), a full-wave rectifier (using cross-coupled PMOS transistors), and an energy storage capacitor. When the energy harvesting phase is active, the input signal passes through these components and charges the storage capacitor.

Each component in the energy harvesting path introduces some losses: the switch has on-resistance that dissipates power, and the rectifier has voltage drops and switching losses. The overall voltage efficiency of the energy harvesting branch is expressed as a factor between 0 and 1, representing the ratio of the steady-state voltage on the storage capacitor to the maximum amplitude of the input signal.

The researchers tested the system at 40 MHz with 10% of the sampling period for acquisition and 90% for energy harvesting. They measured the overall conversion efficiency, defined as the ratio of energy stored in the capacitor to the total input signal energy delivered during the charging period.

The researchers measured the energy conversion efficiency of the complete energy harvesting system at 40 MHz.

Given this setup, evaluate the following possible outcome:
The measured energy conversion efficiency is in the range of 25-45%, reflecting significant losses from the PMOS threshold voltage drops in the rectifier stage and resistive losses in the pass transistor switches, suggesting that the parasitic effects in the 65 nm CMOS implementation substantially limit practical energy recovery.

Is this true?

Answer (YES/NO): NO